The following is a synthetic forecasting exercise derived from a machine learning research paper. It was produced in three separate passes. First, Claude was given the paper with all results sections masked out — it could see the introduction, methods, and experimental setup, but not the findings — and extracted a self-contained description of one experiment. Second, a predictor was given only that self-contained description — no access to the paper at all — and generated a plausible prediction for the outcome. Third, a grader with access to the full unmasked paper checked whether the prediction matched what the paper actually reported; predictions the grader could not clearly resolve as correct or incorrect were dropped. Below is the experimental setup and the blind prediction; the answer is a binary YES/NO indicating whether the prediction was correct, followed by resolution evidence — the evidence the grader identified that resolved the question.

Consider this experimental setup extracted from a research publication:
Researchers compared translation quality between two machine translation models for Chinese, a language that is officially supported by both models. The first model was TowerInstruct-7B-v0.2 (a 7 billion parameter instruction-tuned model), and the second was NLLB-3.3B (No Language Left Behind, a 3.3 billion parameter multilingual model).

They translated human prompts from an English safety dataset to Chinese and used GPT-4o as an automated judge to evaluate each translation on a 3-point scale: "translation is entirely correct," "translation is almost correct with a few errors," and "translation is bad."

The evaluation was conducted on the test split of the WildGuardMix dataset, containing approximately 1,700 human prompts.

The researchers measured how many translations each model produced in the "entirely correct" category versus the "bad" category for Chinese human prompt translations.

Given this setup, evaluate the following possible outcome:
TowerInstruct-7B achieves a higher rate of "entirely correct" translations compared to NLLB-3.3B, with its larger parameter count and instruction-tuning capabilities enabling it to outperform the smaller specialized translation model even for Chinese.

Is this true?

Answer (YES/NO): YES